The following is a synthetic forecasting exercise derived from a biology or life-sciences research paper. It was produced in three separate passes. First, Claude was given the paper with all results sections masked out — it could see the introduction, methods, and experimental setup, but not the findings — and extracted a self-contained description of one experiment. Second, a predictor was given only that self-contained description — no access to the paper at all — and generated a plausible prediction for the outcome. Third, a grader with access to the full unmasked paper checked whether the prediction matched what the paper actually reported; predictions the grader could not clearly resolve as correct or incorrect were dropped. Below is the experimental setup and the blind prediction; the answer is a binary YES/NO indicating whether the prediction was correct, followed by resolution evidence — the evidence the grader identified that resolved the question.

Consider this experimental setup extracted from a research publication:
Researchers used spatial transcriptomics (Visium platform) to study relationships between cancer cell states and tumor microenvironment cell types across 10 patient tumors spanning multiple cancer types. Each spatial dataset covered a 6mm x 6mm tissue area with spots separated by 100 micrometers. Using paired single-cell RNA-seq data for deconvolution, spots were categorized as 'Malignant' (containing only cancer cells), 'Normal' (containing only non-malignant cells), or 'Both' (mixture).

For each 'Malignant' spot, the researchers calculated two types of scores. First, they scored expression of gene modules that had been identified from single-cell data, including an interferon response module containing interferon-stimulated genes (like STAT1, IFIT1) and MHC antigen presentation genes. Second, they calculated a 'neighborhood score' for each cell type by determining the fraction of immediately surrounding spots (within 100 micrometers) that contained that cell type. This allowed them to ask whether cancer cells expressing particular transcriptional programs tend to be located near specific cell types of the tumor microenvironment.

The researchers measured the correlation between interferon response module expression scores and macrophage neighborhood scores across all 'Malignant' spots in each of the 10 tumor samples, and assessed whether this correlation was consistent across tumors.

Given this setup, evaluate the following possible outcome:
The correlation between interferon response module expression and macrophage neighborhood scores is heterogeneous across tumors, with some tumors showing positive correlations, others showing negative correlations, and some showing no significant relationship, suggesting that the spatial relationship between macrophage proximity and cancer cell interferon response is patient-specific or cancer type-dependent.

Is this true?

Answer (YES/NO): NO